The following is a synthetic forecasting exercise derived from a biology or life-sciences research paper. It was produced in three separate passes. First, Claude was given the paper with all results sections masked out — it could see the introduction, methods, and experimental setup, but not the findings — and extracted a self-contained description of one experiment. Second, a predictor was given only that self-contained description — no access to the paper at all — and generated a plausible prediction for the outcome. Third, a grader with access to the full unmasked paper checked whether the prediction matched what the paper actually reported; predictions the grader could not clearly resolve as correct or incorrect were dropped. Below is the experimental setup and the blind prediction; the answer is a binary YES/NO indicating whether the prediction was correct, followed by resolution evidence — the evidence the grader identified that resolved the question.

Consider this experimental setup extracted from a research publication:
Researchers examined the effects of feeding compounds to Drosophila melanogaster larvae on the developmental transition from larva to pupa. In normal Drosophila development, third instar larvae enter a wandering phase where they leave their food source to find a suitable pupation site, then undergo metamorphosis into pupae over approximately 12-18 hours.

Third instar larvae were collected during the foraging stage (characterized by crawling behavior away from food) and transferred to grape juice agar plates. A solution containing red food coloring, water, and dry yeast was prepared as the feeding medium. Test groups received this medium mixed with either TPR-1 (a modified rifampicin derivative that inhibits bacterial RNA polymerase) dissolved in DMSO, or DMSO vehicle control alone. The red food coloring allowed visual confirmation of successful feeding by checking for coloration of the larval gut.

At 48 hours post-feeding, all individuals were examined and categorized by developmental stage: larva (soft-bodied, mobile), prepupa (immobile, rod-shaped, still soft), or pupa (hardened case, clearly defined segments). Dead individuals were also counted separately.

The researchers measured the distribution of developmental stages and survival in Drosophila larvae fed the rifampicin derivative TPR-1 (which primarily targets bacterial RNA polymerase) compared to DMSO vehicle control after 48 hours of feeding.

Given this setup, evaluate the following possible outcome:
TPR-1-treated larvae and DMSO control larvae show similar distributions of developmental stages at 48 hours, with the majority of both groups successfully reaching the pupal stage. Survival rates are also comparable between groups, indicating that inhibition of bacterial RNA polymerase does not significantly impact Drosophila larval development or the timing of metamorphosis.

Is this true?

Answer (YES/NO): NO